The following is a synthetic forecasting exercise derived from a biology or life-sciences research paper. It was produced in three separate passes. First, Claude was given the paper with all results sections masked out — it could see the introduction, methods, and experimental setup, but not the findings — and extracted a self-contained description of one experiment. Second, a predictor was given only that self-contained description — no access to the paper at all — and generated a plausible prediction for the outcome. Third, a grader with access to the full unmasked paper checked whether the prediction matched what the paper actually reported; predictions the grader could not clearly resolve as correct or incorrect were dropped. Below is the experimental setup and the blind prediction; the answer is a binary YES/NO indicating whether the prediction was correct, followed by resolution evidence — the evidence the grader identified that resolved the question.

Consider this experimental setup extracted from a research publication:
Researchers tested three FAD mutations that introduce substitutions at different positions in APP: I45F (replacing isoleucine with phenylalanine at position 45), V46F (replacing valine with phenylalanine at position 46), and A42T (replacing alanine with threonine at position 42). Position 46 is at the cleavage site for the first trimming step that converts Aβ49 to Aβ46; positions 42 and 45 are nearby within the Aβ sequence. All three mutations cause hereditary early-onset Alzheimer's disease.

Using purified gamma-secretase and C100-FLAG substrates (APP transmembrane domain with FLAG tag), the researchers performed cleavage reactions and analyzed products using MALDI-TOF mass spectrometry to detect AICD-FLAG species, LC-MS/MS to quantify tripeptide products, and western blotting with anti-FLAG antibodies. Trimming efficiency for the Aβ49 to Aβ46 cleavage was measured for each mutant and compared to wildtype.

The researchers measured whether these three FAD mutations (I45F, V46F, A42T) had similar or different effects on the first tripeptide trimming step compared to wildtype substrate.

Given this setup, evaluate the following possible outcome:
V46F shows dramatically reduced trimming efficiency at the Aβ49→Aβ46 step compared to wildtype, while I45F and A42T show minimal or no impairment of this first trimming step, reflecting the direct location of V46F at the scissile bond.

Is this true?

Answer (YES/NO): NO